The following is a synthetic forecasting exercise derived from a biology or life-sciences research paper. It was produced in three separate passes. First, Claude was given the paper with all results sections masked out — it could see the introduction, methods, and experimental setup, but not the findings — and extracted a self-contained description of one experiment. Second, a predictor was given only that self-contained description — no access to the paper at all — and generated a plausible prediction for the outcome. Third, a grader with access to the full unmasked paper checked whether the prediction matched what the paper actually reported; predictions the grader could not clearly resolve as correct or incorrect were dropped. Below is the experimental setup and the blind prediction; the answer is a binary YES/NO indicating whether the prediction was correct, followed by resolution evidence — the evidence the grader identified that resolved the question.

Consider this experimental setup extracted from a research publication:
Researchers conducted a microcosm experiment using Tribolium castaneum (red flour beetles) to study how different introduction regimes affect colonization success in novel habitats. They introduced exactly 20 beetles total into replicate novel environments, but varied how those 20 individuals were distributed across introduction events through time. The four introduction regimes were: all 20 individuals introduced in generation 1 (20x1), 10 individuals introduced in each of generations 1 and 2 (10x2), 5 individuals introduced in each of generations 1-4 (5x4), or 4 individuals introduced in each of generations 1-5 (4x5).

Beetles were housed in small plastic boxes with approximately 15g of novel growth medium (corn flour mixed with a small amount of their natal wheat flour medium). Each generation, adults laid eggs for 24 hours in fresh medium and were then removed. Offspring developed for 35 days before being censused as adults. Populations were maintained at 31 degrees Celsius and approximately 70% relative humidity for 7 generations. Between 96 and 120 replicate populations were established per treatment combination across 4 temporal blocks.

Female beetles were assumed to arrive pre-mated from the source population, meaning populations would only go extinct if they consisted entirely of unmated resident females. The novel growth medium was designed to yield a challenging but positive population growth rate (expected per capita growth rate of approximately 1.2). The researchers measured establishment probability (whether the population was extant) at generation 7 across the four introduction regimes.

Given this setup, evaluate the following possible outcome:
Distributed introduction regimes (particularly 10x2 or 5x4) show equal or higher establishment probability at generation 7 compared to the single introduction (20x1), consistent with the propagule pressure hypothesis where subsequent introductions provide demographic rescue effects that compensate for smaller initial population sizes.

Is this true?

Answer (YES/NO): NO